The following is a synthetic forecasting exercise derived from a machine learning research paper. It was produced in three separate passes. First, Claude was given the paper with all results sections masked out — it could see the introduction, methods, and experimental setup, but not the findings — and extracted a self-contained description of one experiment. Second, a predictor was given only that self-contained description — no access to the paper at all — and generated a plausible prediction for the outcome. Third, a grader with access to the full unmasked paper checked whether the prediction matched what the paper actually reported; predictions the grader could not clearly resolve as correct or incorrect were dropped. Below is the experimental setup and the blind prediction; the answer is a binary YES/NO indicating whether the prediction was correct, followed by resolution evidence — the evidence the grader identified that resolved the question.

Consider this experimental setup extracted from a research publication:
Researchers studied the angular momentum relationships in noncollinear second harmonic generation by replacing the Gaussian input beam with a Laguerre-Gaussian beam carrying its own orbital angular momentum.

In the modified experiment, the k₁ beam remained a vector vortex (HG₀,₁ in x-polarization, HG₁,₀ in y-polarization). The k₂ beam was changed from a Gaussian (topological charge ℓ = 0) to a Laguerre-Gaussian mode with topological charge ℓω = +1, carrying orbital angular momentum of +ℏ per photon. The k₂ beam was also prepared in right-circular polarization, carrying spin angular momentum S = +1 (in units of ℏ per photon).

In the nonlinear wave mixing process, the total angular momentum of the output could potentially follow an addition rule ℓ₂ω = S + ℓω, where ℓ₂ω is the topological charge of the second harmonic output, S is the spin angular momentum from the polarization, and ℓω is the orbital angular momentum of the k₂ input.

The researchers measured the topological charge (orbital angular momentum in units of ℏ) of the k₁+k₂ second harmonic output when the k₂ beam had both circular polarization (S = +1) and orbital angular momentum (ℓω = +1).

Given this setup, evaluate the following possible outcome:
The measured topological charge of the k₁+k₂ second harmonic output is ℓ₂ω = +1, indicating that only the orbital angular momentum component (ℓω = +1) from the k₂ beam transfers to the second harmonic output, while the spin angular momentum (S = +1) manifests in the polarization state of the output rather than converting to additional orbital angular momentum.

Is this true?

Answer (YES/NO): NO